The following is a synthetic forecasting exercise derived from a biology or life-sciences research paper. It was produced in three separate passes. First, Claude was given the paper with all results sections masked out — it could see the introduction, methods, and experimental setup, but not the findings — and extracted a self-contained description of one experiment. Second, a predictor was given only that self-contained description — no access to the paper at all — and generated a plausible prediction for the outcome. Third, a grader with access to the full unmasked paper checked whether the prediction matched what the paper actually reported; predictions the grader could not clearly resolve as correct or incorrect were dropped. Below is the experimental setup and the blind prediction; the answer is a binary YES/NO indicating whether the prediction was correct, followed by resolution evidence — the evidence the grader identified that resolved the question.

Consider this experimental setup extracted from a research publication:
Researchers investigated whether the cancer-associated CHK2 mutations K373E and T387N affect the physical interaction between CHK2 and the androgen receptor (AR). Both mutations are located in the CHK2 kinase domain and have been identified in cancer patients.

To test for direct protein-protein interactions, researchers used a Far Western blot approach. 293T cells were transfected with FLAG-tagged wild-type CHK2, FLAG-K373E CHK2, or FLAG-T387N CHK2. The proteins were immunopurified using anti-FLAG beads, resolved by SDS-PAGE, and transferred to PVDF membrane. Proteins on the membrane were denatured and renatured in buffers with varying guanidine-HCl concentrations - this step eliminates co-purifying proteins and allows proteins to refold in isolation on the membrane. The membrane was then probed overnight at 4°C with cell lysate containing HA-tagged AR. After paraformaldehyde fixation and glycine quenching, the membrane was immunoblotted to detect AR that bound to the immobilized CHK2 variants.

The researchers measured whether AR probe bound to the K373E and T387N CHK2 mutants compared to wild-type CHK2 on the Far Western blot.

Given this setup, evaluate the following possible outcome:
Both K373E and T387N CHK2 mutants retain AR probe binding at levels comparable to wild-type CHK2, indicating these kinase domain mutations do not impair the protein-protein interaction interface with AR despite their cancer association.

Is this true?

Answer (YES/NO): NO